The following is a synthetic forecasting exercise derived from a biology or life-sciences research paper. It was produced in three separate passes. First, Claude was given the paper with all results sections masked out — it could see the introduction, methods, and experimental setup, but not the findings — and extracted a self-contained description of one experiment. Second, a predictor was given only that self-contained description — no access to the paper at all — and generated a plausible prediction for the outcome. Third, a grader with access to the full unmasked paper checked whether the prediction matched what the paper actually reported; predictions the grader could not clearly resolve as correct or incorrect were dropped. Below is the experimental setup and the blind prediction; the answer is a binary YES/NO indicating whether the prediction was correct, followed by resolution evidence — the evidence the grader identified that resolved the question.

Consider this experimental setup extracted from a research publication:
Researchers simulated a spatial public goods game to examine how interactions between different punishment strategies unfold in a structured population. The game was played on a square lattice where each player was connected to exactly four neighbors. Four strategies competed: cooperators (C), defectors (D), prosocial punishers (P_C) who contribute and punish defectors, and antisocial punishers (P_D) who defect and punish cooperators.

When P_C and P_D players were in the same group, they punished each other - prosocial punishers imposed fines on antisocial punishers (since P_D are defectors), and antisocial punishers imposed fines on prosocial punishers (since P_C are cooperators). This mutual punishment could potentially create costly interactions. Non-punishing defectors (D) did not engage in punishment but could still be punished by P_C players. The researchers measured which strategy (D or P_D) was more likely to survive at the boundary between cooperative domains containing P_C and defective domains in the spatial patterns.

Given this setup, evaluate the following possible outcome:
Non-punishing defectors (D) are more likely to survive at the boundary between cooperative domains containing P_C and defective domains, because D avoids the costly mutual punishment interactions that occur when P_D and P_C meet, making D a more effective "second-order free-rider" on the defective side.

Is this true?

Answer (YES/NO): YES